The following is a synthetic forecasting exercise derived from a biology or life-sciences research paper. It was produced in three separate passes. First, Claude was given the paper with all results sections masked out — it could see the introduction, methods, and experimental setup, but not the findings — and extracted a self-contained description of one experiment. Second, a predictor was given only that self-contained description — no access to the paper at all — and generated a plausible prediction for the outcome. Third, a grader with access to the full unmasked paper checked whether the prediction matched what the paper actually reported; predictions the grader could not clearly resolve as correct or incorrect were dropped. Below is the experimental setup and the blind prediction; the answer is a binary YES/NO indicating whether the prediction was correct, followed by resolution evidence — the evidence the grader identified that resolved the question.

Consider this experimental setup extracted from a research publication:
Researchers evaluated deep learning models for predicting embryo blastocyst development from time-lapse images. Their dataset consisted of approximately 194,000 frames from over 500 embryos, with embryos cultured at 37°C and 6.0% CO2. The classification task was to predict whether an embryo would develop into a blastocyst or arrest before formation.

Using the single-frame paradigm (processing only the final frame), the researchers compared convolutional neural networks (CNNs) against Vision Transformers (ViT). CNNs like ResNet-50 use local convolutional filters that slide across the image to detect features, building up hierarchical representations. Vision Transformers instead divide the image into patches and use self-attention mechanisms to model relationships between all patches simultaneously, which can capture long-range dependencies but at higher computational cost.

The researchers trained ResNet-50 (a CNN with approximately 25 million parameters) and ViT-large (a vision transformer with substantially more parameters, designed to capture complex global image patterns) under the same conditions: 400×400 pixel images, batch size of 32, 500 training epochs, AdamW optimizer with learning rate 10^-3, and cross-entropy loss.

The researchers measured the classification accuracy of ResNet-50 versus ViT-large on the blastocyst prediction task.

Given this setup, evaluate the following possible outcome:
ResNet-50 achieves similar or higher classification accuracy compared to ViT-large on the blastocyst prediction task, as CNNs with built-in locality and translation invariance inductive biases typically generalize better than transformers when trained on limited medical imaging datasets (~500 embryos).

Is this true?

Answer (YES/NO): YES